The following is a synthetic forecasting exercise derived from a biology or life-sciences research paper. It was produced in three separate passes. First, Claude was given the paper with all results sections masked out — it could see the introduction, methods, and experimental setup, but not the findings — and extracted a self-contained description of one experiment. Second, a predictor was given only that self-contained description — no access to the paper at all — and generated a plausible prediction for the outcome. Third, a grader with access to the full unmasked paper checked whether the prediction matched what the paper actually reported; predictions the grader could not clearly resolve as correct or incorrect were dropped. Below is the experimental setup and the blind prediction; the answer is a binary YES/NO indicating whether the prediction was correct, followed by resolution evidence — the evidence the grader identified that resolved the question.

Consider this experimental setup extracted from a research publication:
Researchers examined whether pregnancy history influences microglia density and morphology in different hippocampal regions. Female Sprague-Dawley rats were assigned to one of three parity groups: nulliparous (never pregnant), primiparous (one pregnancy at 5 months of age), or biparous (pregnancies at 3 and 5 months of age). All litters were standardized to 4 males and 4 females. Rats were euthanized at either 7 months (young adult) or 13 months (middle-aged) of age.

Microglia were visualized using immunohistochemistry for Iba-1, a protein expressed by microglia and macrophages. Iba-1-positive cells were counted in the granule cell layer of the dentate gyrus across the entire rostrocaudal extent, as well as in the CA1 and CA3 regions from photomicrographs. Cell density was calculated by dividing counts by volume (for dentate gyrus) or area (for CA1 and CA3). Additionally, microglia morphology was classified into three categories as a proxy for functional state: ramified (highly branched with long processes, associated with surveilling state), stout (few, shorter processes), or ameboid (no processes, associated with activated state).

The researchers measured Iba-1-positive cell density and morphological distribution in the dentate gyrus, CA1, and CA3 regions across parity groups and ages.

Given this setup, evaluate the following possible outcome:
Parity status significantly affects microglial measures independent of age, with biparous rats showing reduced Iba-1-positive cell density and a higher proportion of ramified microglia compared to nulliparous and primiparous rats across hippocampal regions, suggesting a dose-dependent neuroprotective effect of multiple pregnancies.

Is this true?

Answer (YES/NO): NO